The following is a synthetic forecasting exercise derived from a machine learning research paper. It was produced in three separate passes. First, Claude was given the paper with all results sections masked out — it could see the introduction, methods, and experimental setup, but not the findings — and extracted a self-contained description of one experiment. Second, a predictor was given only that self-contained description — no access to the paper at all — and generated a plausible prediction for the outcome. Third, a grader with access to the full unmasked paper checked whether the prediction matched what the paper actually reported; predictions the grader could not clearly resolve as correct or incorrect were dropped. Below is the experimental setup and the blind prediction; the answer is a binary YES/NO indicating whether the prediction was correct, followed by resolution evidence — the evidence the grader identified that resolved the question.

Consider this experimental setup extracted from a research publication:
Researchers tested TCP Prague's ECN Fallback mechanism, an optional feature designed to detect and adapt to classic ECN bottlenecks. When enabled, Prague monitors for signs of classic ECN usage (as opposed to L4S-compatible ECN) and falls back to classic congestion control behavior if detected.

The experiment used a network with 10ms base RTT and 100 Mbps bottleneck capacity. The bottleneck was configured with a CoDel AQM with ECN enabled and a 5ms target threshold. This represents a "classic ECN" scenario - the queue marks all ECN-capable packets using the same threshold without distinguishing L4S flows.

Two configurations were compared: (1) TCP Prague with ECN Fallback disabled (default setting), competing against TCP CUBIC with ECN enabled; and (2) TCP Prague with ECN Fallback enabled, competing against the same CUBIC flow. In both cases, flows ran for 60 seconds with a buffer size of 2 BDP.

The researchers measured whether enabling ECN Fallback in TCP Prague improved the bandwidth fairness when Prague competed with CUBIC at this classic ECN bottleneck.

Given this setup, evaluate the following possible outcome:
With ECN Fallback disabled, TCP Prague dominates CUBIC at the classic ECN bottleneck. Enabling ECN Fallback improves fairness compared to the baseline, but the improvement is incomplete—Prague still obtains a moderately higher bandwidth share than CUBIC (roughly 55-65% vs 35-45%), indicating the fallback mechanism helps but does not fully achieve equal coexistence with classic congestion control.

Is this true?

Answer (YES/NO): NO